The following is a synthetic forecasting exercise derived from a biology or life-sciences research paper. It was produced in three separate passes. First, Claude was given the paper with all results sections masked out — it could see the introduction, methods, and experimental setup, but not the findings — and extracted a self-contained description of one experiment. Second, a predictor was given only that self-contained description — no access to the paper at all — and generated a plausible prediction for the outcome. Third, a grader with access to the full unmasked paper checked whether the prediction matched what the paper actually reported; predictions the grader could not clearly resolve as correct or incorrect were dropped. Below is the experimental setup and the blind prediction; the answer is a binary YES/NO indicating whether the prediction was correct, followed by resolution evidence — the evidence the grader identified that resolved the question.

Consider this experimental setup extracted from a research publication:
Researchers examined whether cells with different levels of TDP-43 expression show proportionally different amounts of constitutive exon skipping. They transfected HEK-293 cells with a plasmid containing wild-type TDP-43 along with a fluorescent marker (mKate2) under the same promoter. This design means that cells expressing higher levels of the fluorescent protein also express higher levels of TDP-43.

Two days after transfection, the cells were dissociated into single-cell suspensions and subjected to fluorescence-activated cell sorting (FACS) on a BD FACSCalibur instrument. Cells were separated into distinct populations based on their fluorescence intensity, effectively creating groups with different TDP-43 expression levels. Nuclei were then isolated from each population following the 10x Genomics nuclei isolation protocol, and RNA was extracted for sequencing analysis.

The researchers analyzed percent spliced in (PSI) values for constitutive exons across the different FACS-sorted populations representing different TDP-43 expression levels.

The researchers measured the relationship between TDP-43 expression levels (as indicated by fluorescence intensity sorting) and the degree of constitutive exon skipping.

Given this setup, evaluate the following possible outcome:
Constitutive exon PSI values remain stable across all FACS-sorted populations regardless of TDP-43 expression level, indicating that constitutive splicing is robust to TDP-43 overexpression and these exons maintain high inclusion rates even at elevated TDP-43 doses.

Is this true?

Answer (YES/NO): NO